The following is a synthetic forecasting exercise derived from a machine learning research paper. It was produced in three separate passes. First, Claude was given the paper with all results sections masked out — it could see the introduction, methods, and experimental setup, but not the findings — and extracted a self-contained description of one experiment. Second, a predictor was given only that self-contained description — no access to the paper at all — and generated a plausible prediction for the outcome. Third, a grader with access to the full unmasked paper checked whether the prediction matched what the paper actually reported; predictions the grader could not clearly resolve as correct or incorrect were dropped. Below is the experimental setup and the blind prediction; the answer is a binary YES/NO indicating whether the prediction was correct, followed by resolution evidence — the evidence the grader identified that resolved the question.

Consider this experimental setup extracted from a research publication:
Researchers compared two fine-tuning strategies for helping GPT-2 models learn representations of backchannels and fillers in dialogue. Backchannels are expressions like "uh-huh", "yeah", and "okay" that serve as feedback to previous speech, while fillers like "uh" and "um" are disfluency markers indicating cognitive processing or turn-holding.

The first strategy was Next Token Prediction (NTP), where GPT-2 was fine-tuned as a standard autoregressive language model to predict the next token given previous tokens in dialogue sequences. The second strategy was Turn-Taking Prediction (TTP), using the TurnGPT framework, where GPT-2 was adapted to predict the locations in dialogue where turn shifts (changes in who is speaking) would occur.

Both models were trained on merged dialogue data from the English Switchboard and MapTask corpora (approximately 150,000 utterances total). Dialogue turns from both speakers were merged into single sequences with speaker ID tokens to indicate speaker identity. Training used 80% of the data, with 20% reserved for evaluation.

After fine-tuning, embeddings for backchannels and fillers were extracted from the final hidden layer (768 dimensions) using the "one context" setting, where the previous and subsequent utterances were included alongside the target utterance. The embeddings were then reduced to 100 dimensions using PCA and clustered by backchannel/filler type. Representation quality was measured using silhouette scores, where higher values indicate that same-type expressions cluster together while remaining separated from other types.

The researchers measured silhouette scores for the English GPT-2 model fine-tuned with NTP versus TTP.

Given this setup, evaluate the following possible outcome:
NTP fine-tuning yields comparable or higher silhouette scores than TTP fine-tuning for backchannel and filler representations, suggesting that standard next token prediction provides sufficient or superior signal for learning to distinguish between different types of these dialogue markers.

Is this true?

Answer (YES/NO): YES